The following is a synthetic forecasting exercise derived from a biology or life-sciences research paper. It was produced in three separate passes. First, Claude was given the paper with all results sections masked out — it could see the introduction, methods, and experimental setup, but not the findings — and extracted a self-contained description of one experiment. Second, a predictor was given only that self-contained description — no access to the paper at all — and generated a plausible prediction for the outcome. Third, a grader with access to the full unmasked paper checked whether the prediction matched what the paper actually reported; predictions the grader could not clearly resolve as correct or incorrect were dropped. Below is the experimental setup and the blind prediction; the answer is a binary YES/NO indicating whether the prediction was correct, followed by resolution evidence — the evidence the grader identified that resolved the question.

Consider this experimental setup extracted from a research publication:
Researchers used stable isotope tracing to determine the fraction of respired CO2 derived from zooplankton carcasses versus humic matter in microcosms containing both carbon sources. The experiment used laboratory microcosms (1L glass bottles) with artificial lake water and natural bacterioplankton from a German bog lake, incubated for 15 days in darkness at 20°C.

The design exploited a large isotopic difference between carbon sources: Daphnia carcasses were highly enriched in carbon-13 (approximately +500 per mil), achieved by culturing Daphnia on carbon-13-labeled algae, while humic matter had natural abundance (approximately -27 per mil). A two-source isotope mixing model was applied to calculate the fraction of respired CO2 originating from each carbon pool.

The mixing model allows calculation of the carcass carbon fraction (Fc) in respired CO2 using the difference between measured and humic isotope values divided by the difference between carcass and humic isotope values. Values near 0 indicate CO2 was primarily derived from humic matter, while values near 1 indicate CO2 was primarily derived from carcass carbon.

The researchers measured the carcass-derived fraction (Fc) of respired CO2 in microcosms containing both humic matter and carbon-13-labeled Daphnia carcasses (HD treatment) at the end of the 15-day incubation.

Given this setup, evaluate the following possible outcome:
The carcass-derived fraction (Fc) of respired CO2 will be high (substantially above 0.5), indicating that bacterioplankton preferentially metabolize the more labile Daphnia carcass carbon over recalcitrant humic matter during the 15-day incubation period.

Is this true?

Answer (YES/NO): YES